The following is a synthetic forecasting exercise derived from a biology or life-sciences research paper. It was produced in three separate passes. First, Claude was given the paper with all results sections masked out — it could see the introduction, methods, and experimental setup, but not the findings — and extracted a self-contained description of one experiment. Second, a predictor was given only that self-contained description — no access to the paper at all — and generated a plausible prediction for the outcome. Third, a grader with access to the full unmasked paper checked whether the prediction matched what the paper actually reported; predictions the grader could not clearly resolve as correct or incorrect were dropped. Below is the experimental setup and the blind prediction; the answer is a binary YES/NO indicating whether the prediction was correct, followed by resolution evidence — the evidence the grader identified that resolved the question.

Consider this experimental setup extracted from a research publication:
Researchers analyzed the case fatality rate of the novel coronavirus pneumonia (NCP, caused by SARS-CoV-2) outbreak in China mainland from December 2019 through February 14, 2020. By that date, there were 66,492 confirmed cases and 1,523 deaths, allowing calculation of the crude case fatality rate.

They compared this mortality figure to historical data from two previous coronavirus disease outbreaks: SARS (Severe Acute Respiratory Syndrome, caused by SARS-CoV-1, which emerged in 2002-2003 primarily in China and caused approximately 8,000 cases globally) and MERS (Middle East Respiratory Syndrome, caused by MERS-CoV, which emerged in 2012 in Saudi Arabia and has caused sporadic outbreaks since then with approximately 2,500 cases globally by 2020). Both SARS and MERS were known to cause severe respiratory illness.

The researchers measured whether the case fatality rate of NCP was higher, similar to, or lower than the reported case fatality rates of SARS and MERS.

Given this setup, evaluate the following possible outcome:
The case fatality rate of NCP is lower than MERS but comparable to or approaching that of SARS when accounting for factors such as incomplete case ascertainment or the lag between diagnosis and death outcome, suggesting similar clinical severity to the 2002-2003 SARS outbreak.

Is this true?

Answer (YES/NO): NO